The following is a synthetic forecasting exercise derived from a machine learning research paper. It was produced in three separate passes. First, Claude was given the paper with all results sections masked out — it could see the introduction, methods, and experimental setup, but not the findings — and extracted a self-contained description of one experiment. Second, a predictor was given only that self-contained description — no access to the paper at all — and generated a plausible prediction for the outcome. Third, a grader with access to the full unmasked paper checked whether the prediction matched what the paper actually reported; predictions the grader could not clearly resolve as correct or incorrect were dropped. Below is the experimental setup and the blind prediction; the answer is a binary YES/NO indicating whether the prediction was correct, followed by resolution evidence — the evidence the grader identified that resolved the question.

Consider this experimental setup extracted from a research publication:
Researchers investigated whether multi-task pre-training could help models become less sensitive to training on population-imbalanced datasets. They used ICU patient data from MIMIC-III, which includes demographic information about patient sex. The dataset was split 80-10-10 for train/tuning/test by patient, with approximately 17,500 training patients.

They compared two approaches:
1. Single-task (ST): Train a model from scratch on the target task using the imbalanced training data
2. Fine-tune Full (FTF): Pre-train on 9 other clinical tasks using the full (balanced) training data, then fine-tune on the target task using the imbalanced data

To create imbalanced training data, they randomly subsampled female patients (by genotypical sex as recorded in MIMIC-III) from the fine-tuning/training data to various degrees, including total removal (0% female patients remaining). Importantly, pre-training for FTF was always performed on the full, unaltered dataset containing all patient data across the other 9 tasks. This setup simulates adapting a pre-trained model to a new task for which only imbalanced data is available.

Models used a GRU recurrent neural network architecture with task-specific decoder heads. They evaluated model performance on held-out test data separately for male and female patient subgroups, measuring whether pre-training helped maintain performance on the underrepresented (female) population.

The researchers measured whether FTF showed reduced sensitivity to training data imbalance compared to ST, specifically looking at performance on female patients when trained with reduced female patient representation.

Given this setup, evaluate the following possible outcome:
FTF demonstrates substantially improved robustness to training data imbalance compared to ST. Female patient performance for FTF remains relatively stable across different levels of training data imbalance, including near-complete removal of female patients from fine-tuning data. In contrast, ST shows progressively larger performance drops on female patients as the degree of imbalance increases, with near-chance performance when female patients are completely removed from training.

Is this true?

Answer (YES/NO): NO